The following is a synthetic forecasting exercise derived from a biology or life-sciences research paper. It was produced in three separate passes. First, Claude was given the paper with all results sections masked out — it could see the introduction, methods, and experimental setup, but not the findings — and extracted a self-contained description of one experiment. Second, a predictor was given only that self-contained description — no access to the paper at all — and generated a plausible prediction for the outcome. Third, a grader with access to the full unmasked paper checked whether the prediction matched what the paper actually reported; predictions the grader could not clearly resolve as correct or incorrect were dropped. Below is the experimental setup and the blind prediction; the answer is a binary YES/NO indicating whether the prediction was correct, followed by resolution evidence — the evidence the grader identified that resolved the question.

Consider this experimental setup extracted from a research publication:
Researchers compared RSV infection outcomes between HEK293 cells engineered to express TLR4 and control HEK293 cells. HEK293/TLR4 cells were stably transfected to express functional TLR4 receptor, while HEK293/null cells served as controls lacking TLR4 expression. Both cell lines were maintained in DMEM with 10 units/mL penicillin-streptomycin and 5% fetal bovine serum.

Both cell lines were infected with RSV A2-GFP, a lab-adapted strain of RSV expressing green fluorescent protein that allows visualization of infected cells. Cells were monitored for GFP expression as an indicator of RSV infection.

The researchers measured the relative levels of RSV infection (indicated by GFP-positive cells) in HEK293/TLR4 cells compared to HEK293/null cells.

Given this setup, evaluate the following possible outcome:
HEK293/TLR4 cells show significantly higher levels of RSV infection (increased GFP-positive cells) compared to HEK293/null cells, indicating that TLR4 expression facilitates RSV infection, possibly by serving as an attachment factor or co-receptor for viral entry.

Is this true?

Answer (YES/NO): YES